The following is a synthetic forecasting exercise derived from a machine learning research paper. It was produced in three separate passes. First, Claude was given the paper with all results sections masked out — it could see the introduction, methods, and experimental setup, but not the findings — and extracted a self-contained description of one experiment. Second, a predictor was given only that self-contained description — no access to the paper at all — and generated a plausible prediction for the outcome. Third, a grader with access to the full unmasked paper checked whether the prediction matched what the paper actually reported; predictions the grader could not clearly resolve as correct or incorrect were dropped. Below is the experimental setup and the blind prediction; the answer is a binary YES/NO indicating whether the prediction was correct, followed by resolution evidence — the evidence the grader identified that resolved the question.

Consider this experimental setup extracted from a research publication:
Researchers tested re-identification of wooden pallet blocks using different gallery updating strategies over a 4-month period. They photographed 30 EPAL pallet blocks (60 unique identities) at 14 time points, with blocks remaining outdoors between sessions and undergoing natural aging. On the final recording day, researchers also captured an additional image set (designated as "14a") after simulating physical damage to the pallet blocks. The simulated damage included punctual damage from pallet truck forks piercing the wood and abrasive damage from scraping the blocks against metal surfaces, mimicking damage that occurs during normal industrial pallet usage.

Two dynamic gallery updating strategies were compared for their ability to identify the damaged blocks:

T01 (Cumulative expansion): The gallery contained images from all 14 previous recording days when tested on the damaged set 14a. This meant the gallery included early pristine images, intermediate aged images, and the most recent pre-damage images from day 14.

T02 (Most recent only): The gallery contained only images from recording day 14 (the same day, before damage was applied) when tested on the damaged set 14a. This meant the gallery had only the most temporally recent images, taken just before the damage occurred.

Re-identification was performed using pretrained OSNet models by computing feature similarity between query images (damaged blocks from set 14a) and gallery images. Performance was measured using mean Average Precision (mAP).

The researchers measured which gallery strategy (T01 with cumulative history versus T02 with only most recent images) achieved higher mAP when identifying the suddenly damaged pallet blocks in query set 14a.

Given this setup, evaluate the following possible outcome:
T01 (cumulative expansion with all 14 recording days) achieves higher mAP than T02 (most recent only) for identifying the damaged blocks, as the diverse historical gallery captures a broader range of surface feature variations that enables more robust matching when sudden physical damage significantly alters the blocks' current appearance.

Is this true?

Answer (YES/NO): NO